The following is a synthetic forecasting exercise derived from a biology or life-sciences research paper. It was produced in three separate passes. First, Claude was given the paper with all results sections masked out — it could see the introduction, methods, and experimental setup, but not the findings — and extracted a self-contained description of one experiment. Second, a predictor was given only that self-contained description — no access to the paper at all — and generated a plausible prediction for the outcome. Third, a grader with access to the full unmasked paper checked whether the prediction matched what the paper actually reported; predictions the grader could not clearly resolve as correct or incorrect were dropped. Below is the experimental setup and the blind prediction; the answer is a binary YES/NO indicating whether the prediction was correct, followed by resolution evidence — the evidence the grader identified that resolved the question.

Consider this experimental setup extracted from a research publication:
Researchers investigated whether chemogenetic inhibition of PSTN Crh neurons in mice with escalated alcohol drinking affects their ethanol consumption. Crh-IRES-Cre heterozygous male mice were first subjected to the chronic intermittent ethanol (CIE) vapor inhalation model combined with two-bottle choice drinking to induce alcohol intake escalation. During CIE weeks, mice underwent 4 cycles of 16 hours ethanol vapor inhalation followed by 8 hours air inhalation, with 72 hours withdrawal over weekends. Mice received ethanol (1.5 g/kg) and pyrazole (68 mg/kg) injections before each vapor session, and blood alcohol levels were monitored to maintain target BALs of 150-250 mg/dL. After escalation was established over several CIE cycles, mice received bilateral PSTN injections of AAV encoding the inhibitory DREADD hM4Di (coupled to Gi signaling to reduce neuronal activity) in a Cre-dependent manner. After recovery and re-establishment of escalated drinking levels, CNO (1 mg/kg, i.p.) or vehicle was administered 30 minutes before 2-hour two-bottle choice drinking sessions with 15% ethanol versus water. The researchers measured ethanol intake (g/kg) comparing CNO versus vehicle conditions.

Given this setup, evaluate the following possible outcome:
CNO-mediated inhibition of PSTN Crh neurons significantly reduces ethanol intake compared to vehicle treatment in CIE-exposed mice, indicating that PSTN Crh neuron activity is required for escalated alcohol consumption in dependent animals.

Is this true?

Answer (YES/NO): YES